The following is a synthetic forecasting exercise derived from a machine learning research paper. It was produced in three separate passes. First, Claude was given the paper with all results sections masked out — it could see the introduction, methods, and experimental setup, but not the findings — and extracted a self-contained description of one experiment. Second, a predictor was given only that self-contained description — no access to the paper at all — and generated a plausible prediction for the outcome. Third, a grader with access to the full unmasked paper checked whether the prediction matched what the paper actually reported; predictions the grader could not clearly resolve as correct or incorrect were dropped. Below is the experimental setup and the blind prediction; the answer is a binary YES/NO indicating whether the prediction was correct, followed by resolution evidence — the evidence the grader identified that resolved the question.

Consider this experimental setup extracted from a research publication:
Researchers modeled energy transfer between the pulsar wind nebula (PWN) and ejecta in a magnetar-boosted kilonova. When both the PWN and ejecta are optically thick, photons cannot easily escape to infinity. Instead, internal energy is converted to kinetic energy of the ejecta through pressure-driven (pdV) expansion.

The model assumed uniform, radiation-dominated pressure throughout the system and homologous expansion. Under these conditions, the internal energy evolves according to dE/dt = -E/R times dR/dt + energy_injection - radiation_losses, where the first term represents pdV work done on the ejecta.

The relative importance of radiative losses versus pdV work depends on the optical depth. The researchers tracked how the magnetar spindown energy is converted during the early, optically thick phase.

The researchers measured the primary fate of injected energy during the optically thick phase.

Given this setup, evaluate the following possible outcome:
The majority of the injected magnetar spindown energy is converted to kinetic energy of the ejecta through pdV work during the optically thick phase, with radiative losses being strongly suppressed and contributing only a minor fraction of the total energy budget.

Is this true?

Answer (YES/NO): YES